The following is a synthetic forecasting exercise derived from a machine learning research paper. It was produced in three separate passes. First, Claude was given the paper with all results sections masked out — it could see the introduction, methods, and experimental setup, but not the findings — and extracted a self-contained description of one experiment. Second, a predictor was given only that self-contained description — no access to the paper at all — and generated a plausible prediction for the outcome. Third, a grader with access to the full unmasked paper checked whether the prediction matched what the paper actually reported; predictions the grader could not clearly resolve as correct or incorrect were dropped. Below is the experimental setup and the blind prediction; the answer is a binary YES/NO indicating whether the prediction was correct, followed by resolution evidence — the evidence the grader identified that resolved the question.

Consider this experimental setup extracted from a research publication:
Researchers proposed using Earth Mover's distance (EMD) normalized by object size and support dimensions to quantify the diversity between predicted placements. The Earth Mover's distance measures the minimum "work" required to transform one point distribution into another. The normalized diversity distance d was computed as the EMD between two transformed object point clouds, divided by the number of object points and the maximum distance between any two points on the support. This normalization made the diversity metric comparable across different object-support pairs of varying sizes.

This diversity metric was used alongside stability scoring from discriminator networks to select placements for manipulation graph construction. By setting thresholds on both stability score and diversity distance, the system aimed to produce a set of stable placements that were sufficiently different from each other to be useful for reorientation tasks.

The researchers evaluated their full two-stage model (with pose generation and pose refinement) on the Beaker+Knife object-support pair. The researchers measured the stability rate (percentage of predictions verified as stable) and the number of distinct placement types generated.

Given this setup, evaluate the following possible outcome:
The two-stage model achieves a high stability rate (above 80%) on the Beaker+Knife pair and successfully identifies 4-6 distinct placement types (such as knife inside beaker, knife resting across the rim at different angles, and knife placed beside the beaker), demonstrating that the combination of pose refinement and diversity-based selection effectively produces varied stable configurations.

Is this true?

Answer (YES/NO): NO